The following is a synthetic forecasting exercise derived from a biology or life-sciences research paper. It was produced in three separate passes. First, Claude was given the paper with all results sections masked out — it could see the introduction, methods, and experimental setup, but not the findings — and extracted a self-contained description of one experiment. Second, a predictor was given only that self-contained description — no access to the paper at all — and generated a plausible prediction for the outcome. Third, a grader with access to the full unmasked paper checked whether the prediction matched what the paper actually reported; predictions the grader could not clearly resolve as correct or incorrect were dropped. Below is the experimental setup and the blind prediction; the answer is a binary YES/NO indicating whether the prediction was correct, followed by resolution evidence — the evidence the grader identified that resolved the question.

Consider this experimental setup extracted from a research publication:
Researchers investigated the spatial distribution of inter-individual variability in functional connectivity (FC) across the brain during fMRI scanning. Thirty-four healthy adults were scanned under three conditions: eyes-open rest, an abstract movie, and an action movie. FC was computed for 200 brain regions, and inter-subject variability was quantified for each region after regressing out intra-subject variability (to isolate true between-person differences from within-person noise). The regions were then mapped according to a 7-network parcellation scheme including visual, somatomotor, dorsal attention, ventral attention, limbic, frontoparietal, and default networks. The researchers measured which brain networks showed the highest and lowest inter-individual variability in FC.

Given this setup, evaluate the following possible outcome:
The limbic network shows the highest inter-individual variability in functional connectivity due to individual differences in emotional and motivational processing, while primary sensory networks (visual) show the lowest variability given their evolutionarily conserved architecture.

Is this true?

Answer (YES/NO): NO